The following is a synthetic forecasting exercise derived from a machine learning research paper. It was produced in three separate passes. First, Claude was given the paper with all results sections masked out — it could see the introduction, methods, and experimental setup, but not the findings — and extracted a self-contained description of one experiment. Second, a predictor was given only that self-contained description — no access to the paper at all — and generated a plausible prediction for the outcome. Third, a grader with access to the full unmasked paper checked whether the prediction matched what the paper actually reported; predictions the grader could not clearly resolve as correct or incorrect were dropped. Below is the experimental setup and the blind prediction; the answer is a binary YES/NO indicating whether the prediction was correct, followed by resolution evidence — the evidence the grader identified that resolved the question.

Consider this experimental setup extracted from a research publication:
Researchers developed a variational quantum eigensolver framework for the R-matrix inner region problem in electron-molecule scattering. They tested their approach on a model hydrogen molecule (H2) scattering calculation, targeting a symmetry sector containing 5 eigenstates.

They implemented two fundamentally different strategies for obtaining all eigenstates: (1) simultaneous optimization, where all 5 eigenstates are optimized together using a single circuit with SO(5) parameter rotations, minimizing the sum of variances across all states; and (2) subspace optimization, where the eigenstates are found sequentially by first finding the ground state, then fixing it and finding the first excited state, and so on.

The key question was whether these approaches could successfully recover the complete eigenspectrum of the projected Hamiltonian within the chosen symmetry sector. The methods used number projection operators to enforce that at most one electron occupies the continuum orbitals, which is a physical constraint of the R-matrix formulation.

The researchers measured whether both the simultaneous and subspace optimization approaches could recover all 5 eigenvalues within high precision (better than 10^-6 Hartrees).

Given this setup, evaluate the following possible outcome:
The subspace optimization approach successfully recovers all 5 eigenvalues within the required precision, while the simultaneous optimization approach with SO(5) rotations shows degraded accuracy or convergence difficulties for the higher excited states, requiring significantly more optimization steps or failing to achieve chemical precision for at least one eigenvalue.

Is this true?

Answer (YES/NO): NO